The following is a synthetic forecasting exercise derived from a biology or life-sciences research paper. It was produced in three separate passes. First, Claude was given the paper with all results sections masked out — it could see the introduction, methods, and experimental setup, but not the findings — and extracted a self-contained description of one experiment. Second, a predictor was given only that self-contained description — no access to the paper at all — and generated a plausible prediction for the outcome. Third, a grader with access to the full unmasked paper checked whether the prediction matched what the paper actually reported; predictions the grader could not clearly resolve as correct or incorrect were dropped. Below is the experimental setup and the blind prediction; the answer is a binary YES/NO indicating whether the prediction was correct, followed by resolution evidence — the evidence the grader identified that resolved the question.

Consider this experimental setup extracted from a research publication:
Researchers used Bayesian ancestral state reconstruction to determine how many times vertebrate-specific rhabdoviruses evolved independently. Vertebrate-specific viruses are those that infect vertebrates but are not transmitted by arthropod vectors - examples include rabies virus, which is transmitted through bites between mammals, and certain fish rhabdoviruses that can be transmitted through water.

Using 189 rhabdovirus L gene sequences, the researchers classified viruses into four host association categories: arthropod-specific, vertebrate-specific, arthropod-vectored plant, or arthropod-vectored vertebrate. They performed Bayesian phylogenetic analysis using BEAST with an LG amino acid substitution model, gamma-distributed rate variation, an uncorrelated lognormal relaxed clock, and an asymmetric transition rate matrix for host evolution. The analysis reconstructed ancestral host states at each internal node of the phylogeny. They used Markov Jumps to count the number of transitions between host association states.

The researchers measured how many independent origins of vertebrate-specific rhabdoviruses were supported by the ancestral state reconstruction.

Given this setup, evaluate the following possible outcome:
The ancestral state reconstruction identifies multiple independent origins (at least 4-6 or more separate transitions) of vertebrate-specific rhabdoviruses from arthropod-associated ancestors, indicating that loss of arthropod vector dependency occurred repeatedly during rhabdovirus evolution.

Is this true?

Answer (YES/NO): NO